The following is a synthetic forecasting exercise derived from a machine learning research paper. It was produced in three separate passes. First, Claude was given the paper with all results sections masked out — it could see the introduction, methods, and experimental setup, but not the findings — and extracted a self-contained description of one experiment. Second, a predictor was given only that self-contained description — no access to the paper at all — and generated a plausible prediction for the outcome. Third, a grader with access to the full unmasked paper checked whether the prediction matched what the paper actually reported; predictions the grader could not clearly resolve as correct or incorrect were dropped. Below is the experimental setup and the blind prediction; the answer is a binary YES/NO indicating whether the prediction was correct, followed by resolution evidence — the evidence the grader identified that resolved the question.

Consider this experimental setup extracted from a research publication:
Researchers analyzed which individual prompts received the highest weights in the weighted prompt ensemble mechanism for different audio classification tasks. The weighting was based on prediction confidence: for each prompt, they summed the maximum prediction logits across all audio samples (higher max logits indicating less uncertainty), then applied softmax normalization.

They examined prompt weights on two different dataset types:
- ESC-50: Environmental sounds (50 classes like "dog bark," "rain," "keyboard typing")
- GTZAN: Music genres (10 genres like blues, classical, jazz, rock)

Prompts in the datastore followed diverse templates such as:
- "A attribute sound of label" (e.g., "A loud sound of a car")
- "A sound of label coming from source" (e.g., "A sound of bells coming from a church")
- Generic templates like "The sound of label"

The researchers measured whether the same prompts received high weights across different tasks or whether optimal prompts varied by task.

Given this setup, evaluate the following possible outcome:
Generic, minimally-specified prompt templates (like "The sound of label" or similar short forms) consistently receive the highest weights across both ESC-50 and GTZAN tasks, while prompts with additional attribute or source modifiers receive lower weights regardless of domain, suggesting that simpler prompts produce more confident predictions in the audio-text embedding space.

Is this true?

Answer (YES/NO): NO